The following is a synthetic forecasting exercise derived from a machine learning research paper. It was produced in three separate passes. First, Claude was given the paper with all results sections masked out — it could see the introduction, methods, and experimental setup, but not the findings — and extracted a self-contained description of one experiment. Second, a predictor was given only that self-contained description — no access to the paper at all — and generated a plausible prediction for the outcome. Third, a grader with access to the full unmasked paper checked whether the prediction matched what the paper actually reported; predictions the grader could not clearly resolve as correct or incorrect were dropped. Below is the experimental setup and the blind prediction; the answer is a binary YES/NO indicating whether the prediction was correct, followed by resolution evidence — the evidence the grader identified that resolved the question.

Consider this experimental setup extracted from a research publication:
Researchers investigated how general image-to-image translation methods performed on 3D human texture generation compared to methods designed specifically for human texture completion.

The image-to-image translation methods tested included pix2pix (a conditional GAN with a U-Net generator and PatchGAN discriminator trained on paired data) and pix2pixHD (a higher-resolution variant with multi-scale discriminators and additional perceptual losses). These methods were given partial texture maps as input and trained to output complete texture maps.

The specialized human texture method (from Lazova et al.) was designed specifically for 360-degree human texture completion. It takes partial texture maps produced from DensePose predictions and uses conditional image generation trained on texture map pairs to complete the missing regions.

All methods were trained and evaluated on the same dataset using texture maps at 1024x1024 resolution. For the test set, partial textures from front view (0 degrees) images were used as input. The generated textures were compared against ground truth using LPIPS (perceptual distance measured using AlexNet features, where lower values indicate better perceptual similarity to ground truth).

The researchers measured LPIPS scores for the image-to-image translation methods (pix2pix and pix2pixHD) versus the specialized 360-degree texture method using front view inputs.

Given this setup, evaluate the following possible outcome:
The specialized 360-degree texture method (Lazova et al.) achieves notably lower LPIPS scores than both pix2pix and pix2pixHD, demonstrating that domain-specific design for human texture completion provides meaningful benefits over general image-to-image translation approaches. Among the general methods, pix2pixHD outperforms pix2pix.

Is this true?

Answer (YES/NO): NO